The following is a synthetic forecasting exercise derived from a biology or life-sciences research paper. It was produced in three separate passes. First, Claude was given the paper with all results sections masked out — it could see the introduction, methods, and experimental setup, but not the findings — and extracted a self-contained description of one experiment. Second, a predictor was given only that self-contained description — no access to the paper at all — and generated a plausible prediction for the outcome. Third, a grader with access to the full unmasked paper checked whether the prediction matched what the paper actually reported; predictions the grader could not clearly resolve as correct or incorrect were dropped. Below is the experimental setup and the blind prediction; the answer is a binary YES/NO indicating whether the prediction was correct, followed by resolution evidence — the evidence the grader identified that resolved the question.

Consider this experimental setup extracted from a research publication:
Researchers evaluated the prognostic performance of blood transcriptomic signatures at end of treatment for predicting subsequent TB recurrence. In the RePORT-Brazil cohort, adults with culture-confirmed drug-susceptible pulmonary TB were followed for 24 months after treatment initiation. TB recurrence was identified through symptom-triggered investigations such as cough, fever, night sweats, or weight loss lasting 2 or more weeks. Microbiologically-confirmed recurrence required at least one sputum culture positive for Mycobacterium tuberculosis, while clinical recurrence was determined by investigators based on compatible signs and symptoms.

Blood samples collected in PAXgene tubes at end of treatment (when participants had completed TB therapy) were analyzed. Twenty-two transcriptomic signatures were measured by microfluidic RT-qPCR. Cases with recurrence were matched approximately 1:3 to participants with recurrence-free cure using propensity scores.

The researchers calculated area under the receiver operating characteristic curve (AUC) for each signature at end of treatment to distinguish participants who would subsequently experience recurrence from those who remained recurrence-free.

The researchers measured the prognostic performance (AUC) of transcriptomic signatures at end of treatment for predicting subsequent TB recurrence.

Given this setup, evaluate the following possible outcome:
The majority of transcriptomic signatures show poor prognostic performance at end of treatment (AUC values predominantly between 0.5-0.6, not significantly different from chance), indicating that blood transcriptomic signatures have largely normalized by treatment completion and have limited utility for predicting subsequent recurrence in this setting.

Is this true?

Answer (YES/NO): NO